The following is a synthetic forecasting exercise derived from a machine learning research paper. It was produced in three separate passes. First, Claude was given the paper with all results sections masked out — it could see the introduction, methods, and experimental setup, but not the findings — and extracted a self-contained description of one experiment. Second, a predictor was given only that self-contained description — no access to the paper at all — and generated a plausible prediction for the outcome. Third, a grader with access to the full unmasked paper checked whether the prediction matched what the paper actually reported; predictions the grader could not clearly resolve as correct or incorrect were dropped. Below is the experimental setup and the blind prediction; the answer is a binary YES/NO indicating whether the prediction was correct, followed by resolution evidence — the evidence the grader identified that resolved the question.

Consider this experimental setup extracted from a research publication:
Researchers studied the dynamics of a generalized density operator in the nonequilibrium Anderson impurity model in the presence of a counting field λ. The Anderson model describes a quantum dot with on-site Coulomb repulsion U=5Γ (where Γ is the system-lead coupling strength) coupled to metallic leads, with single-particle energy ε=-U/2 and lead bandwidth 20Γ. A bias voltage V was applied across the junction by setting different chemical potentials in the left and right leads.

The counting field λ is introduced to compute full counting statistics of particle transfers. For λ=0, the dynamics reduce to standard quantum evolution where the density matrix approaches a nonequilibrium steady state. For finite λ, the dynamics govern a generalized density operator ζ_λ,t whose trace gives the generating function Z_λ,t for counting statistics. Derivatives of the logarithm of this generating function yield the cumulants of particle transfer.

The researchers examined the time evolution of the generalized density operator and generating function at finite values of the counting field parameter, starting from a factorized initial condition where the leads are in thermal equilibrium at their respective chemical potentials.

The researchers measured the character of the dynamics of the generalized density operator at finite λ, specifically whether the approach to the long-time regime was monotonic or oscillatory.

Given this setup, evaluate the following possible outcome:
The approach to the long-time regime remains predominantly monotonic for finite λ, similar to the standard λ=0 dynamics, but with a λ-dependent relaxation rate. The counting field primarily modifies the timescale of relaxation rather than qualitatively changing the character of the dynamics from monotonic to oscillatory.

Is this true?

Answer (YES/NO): NO